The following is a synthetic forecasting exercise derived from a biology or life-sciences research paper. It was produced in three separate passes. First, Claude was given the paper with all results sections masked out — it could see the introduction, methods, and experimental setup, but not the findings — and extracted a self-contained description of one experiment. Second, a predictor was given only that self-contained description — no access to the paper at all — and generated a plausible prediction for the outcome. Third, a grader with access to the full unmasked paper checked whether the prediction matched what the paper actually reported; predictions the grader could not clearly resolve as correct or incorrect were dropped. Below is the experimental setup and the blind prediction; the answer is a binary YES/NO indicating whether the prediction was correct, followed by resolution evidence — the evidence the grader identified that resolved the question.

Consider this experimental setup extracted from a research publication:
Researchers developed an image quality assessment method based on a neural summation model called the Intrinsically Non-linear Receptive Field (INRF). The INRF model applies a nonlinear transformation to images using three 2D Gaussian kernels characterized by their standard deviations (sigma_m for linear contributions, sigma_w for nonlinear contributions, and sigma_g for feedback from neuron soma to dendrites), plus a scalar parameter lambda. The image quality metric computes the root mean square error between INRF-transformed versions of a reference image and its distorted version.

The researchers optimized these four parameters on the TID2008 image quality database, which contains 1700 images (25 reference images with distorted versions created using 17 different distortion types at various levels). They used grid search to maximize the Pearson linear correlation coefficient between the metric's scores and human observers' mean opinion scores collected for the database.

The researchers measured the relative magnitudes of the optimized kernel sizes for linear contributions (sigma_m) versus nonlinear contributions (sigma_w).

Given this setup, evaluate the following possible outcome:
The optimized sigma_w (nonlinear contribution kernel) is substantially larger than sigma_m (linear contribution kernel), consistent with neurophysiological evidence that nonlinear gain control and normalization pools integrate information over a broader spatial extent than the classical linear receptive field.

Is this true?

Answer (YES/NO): YES